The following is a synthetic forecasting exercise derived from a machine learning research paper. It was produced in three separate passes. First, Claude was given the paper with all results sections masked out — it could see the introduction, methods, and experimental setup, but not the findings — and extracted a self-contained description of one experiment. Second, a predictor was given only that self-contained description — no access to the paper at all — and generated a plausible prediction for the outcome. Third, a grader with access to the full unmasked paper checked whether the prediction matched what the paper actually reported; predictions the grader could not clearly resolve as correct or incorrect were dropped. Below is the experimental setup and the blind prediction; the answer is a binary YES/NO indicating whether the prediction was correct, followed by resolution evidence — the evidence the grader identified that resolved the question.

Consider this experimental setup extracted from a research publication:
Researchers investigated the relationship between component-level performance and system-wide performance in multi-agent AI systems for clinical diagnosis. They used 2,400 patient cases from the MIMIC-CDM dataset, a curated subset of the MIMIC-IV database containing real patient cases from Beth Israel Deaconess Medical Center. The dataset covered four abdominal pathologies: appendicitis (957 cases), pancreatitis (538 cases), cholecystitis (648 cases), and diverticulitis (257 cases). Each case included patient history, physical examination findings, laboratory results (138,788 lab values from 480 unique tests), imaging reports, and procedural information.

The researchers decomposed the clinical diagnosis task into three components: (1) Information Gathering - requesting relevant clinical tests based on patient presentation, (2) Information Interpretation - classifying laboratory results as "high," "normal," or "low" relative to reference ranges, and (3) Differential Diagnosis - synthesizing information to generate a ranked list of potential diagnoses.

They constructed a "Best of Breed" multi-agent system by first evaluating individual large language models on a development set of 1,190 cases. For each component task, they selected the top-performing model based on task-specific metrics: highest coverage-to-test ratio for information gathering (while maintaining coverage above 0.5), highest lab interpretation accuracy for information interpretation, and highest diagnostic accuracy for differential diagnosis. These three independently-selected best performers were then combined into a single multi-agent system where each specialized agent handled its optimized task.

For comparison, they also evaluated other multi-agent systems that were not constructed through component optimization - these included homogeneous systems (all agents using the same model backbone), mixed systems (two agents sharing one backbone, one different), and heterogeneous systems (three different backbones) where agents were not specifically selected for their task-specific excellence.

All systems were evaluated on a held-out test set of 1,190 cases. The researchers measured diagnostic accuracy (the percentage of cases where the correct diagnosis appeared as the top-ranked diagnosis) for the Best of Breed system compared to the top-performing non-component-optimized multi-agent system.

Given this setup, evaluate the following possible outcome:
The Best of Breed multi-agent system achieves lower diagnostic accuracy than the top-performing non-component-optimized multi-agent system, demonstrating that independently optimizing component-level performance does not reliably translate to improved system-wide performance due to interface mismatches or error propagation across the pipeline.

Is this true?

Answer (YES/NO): YES